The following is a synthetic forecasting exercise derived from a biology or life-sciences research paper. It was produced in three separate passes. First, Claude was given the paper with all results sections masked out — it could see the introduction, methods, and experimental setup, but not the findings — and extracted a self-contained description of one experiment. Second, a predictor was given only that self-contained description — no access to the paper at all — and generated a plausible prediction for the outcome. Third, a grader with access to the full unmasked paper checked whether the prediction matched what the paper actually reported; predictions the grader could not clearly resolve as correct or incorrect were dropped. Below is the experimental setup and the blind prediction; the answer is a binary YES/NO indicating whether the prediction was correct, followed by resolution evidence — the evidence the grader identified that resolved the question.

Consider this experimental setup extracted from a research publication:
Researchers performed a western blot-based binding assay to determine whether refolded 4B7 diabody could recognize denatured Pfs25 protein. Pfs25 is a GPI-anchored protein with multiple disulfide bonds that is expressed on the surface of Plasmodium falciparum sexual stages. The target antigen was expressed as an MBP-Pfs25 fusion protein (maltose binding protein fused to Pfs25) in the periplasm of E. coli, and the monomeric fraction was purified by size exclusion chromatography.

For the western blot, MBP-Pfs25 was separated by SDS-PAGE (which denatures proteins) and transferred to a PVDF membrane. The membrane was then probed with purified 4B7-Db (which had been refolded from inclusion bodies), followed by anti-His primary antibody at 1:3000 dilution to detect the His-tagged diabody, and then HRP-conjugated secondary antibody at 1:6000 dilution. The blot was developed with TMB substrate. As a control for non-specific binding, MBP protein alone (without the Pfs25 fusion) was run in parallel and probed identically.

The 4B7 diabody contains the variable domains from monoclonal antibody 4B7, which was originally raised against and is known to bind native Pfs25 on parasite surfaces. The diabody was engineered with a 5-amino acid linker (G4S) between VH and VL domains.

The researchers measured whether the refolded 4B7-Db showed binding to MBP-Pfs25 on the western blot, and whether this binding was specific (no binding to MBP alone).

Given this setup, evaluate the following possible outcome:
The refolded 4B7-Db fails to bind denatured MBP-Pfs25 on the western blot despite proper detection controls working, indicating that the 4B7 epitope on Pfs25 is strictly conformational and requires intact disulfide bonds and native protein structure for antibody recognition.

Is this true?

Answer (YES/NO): NO